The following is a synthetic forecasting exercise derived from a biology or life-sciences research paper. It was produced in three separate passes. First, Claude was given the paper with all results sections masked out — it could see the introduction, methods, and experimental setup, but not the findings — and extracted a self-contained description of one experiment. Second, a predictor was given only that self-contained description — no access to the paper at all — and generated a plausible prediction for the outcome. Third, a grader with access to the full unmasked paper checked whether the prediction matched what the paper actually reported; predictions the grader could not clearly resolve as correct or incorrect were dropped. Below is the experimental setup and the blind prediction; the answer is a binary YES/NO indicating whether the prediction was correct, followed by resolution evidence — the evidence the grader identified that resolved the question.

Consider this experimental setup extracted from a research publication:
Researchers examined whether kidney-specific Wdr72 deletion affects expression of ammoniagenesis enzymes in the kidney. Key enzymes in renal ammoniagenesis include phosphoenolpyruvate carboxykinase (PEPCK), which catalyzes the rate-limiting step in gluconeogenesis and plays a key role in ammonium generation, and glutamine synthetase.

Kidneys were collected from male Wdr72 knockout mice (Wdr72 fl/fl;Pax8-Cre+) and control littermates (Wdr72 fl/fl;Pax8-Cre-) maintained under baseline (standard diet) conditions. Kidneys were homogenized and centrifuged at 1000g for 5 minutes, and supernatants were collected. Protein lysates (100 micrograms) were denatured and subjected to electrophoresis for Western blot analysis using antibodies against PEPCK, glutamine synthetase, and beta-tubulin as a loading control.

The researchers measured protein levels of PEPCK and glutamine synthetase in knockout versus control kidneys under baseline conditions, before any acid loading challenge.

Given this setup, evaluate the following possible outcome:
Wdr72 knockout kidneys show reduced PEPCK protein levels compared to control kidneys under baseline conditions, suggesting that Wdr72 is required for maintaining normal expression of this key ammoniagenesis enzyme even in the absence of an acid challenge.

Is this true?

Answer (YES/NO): NO